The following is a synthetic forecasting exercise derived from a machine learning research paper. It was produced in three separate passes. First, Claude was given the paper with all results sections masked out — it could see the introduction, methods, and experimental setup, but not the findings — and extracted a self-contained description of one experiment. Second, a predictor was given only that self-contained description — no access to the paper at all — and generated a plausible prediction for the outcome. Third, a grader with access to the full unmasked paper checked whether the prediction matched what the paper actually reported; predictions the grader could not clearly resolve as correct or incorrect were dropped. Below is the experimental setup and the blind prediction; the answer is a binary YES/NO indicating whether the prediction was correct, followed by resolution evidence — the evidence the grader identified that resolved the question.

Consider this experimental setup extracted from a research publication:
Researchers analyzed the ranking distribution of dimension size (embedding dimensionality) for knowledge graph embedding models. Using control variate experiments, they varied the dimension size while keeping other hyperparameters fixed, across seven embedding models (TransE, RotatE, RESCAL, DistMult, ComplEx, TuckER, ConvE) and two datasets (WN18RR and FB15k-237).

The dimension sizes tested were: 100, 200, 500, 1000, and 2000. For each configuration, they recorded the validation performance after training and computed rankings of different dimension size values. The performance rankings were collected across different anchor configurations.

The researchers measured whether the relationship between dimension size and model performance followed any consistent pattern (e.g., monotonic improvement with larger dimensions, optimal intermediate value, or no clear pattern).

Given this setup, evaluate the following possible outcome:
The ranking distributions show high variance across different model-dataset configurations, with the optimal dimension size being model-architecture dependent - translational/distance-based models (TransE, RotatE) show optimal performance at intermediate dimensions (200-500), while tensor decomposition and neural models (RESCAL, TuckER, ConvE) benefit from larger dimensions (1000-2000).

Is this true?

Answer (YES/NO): NO